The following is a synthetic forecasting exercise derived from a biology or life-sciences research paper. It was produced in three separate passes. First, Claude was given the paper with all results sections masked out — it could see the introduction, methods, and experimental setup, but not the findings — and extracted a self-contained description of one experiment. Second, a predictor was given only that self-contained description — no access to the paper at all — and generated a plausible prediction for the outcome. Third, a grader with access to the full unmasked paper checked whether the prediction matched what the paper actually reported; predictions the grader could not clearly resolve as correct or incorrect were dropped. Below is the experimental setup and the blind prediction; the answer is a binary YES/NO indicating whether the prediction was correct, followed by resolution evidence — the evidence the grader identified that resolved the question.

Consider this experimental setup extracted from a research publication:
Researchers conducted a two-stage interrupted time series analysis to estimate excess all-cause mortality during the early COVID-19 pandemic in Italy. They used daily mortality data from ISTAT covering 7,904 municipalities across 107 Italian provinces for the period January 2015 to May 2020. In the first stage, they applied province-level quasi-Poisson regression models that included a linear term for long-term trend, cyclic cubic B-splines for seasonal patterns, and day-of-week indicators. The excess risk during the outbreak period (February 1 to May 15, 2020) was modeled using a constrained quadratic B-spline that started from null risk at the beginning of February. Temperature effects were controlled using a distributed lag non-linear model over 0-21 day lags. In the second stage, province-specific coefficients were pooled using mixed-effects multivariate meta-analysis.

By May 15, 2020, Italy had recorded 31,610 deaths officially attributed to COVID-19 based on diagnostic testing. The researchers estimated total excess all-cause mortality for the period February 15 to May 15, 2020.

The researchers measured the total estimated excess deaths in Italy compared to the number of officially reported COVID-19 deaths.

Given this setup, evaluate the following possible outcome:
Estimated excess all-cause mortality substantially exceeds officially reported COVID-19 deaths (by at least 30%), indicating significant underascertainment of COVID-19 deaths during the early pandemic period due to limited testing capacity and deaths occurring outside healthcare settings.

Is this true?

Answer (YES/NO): YES